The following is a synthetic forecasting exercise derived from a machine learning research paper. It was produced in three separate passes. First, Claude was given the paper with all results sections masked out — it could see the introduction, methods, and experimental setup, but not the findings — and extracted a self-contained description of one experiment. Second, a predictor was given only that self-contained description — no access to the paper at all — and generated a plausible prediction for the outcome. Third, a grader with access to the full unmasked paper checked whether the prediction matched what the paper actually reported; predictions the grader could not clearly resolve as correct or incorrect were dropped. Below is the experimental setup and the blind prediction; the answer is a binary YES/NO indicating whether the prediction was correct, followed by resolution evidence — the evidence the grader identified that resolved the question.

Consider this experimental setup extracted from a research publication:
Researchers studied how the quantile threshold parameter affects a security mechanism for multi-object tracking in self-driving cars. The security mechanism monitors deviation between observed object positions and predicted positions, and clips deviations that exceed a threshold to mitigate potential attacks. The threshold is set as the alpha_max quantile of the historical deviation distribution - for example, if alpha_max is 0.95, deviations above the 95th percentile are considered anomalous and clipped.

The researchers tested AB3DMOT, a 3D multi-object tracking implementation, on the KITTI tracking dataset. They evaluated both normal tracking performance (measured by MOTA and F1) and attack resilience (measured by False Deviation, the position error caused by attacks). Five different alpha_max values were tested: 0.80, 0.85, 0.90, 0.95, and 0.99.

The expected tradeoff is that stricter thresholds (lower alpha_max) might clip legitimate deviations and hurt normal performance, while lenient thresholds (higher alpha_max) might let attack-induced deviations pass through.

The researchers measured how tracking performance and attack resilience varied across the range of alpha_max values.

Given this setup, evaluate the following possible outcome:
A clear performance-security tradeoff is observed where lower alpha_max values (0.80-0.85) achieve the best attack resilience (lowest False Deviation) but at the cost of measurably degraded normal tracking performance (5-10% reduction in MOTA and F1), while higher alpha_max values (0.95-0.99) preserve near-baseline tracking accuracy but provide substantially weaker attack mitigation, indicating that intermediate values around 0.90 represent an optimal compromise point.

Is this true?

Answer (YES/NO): NO